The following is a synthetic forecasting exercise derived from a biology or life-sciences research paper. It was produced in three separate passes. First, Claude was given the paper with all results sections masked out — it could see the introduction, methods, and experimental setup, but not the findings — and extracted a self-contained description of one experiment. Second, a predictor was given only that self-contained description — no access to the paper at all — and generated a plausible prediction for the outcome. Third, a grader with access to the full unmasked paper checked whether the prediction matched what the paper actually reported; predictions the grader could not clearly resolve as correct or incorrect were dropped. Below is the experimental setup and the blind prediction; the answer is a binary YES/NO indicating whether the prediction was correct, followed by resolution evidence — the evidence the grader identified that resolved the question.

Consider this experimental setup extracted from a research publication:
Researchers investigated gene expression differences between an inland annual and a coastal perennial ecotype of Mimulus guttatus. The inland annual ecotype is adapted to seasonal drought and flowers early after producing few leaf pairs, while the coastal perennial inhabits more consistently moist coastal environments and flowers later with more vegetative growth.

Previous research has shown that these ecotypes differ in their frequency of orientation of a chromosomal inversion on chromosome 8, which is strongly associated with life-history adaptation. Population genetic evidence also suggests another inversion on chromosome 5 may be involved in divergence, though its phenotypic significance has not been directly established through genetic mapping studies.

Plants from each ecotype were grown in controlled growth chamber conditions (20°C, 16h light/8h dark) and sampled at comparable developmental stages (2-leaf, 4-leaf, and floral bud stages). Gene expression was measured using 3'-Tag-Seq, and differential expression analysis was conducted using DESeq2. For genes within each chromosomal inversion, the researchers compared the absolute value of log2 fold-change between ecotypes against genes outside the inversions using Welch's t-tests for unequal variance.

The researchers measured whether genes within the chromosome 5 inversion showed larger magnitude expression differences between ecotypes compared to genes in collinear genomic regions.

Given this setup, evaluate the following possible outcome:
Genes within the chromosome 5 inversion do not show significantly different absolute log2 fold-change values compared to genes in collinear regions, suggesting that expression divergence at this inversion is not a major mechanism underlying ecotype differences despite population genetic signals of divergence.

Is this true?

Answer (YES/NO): YES